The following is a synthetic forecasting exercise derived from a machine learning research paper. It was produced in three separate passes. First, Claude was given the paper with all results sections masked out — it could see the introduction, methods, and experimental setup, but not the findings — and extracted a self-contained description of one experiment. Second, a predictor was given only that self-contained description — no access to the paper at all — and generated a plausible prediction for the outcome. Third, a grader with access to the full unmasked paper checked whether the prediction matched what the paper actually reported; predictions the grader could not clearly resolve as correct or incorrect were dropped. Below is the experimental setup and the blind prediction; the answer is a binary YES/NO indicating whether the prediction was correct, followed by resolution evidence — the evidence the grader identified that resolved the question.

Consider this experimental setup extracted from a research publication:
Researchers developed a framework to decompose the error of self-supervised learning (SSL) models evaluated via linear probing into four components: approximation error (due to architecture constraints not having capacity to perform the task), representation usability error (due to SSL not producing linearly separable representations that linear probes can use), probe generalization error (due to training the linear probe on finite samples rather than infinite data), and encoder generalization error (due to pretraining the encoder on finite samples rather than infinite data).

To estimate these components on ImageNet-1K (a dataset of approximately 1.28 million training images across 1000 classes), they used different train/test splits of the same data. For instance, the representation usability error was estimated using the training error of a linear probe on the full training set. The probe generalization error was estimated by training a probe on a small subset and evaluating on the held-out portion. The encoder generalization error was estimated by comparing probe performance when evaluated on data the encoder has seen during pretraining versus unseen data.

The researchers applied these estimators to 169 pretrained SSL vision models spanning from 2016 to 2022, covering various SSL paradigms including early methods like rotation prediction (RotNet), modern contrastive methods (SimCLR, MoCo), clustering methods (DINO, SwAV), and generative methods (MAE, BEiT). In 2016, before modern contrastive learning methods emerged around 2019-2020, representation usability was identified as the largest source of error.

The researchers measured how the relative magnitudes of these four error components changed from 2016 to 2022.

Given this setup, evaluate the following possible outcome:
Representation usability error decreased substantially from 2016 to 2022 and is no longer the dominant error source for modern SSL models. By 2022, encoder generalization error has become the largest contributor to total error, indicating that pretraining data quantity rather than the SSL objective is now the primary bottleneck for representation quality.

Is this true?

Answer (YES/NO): NO